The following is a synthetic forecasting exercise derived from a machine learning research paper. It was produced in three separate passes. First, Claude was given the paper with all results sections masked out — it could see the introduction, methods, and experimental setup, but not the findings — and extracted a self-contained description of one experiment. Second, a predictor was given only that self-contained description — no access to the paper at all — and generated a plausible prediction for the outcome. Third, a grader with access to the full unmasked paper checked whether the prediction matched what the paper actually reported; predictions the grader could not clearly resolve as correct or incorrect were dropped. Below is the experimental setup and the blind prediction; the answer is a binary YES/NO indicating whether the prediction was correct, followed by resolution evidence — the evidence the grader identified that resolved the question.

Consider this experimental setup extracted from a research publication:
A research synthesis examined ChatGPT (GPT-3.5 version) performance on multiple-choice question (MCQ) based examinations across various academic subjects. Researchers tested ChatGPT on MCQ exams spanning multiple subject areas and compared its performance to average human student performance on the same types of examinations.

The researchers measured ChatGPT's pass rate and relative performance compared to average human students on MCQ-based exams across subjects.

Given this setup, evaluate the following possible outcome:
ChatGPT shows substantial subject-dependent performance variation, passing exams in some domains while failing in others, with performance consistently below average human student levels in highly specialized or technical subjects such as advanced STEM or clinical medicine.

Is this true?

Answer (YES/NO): NO